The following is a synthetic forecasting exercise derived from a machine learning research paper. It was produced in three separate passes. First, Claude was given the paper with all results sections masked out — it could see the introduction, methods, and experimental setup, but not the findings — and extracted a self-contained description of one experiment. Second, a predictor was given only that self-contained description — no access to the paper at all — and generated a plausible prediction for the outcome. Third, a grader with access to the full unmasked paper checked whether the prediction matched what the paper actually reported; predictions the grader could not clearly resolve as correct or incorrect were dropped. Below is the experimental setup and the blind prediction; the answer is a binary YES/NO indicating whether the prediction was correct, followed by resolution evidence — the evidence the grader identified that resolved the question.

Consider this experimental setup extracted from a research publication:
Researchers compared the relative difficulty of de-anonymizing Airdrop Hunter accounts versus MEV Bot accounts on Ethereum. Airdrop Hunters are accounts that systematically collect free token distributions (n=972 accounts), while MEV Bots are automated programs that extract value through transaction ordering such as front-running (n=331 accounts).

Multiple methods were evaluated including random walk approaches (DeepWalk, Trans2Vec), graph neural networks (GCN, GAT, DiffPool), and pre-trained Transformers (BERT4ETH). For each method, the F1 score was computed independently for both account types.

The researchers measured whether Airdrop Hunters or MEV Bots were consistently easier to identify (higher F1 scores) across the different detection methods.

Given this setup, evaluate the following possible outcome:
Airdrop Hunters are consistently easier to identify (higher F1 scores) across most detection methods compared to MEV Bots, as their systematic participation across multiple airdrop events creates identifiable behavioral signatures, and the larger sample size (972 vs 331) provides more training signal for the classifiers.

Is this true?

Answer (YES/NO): YES